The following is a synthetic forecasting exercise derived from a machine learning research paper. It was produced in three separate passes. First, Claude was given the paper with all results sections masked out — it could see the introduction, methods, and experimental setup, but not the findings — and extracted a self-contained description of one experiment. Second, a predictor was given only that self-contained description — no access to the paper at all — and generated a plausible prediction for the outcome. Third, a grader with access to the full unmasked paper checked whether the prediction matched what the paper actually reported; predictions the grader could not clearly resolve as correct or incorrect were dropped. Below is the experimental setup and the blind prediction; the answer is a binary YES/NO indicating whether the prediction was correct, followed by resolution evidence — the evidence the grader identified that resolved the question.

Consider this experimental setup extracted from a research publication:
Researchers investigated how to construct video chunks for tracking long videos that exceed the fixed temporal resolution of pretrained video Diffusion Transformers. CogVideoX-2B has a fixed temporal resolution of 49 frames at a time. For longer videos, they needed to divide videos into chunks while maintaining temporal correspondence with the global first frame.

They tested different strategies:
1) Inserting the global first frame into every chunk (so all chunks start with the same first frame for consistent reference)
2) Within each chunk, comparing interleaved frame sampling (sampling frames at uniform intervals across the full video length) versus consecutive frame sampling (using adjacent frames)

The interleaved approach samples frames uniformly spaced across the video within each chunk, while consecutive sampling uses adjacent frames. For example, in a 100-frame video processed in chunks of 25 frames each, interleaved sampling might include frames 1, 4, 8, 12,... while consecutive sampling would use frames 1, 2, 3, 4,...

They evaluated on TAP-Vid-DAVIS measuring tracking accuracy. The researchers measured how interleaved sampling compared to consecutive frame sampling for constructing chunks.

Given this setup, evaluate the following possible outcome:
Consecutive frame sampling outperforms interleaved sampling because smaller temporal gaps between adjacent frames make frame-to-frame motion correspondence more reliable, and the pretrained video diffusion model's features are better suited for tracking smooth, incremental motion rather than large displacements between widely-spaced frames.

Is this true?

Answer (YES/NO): NO